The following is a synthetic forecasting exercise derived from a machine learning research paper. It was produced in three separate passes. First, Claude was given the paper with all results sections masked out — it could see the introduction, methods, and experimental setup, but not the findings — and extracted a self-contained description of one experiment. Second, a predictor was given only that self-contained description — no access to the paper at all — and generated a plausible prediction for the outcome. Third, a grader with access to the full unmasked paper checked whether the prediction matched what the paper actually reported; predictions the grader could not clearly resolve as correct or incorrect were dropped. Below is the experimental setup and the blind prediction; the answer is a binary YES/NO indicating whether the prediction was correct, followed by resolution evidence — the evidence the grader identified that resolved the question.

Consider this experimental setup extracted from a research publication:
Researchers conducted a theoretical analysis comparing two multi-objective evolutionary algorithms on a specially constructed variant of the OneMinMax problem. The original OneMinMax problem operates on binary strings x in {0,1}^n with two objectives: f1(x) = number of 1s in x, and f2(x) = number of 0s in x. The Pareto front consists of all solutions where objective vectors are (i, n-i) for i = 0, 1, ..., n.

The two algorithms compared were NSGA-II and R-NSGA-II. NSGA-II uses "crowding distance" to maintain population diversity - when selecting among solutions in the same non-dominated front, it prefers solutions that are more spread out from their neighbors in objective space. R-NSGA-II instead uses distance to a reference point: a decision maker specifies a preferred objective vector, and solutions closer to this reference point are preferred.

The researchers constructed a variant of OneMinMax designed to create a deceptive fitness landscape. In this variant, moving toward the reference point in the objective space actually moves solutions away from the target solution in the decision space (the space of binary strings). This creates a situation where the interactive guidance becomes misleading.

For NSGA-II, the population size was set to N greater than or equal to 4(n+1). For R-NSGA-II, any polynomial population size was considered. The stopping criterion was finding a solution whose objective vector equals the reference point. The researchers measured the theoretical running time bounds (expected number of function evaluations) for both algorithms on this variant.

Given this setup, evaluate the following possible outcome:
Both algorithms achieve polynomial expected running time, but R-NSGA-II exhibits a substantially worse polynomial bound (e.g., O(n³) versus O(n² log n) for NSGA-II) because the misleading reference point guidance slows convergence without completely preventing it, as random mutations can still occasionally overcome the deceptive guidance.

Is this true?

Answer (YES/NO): NO